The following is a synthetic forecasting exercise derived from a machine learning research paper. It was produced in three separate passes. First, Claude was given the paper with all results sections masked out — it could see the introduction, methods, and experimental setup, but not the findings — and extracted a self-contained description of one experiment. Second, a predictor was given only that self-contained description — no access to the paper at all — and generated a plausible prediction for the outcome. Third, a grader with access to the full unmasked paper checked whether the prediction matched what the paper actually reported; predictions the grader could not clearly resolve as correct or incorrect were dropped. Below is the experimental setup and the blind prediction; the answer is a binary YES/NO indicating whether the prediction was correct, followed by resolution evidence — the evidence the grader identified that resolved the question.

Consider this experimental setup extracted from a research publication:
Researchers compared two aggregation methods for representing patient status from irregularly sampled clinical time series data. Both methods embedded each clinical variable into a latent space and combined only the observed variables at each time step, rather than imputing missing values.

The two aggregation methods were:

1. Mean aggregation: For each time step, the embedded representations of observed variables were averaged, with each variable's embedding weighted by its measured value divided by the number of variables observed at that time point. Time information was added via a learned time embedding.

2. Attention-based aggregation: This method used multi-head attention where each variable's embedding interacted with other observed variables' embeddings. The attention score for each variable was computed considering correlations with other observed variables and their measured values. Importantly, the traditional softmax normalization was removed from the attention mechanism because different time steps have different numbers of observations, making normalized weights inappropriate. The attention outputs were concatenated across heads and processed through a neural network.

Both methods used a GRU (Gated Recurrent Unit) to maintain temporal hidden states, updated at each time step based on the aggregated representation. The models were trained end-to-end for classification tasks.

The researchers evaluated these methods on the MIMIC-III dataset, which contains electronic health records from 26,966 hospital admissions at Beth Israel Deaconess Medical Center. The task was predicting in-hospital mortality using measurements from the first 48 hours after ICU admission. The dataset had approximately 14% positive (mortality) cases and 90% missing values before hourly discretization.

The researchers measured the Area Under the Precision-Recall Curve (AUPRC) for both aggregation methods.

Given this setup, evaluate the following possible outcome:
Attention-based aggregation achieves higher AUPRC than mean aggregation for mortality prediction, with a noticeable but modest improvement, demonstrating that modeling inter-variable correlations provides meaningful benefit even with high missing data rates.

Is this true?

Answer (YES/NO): YES